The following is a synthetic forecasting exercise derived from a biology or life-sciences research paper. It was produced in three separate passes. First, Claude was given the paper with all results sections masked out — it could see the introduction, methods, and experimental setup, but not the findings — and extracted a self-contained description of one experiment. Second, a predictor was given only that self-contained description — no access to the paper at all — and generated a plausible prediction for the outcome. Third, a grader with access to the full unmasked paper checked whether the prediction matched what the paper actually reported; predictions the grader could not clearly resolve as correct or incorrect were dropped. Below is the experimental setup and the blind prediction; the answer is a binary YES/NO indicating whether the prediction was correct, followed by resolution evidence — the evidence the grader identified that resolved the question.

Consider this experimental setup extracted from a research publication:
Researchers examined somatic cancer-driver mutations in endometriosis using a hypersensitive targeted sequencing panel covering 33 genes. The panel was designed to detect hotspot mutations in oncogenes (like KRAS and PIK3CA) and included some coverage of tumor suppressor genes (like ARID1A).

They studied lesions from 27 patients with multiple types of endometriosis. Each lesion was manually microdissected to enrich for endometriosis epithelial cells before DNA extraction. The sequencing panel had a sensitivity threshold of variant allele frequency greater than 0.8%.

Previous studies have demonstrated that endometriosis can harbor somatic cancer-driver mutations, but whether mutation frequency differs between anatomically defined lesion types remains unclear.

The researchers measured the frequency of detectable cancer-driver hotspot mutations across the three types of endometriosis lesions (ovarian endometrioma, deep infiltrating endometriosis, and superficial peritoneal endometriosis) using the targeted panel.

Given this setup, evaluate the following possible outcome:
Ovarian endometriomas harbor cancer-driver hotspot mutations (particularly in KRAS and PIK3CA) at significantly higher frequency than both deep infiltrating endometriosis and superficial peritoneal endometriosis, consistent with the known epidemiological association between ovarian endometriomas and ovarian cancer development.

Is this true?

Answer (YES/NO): NO